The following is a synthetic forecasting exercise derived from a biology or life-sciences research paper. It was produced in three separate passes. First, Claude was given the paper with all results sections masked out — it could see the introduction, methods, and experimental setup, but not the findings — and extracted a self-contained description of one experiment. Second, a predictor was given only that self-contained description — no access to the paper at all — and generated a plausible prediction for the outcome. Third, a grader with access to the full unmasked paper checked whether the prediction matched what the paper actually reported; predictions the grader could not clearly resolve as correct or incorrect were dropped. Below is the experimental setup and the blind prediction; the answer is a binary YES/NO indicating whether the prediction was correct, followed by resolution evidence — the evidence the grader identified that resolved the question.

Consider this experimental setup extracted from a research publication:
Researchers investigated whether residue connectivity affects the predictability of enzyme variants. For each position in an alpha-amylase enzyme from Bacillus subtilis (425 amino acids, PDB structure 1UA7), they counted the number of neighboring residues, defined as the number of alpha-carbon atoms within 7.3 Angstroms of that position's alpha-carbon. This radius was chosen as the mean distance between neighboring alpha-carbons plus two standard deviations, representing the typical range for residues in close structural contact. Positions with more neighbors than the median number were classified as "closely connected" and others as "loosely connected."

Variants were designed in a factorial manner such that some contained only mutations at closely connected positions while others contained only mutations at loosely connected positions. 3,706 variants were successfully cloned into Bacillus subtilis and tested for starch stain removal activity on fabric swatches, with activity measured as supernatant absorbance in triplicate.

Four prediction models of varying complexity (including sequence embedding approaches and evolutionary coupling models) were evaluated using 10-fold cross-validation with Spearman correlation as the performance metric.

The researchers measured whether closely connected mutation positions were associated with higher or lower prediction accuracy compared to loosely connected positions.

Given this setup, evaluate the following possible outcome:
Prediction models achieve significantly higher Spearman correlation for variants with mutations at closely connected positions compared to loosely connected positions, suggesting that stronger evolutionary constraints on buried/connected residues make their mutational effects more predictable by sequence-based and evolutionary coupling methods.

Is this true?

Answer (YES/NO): NO